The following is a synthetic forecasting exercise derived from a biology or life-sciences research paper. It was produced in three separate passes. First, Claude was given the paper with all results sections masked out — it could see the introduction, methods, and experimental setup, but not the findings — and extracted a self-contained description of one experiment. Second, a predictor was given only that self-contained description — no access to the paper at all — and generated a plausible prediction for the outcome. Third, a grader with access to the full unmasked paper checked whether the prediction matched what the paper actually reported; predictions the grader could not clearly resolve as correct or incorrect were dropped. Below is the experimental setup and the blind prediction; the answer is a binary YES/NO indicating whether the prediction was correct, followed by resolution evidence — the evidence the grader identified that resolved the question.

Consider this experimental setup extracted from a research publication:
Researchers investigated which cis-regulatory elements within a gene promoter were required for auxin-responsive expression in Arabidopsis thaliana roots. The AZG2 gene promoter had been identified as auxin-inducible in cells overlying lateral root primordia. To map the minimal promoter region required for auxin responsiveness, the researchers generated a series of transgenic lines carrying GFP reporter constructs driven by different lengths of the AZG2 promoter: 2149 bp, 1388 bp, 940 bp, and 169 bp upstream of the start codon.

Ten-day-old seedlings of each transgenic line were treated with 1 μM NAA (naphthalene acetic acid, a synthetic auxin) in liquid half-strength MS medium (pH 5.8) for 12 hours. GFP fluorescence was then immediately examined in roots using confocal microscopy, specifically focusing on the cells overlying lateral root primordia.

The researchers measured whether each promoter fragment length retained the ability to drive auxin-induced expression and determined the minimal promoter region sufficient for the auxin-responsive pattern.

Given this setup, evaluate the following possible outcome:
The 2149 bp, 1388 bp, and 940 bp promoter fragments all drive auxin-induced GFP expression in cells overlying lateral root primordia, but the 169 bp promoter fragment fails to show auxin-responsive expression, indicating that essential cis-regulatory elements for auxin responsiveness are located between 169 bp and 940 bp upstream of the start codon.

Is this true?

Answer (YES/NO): NO